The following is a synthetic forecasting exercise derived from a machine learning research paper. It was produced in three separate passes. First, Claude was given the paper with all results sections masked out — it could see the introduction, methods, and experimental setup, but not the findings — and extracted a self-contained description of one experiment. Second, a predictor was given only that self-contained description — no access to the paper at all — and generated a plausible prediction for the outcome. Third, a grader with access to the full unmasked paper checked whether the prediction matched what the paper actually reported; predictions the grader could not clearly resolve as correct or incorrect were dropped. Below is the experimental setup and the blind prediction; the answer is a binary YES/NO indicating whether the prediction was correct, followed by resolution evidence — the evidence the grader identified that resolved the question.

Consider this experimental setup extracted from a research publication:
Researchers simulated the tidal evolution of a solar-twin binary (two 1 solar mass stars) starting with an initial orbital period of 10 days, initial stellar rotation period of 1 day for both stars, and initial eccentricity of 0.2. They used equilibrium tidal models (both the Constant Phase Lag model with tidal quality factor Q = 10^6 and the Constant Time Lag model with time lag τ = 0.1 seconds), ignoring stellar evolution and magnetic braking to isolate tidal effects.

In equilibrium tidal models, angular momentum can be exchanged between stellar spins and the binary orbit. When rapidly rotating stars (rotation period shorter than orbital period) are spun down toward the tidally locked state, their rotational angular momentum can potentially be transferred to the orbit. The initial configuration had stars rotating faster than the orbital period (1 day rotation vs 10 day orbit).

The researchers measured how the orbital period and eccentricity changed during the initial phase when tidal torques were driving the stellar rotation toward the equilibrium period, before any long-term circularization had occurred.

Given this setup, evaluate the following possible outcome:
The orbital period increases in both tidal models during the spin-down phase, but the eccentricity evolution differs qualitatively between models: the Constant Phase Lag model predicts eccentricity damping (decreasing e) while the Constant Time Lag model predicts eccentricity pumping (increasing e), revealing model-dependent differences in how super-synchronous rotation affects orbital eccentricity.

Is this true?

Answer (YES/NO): NO